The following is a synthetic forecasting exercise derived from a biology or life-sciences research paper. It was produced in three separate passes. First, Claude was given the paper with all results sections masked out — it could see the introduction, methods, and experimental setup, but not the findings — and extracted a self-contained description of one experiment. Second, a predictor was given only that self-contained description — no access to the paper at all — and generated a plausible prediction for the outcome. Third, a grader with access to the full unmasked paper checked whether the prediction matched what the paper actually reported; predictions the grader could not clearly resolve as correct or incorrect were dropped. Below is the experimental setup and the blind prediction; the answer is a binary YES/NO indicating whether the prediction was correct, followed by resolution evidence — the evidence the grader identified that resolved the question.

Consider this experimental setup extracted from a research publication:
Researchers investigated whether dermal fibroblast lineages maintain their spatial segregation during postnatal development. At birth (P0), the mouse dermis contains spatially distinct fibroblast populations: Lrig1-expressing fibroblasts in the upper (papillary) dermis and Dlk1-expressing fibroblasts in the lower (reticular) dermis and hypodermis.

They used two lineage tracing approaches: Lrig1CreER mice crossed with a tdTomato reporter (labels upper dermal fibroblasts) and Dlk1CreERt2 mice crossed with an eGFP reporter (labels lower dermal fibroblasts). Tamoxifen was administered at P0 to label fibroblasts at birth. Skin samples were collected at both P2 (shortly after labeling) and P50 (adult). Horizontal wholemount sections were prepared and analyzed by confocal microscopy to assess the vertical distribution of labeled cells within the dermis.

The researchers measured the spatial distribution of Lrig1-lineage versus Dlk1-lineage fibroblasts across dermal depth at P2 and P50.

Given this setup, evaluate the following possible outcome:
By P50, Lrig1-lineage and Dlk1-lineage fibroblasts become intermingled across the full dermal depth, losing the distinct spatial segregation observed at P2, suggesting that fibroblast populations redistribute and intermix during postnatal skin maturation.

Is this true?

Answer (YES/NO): NO